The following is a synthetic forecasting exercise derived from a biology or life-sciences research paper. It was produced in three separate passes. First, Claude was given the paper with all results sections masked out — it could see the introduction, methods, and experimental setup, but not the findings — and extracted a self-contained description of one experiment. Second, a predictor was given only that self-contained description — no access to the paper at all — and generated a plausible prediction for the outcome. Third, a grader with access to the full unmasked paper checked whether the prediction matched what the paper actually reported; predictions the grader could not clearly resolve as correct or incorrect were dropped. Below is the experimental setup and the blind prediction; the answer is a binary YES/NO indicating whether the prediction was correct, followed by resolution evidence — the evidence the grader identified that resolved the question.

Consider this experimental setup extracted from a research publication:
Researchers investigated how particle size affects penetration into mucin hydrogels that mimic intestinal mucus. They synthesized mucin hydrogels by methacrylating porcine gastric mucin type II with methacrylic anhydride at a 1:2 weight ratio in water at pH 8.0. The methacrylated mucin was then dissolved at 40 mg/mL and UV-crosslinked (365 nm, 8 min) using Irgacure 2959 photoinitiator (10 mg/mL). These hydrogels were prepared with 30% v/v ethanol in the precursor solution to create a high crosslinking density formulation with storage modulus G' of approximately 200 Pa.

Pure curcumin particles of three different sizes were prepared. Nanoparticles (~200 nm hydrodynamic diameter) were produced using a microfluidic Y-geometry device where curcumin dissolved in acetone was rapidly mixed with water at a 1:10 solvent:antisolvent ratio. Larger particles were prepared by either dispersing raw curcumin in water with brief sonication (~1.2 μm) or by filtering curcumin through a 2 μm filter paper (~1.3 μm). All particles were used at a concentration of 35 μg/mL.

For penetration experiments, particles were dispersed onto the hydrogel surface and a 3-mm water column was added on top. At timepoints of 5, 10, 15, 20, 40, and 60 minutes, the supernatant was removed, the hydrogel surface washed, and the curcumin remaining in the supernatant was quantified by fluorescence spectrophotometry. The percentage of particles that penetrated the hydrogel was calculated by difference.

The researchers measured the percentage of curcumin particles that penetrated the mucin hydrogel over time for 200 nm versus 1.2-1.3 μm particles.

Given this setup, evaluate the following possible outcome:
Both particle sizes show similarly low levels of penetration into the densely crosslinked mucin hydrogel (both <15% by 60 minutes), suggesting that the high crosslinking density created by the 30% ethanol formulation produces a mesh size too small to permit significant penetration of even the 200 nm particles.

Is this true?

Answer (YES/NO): NO